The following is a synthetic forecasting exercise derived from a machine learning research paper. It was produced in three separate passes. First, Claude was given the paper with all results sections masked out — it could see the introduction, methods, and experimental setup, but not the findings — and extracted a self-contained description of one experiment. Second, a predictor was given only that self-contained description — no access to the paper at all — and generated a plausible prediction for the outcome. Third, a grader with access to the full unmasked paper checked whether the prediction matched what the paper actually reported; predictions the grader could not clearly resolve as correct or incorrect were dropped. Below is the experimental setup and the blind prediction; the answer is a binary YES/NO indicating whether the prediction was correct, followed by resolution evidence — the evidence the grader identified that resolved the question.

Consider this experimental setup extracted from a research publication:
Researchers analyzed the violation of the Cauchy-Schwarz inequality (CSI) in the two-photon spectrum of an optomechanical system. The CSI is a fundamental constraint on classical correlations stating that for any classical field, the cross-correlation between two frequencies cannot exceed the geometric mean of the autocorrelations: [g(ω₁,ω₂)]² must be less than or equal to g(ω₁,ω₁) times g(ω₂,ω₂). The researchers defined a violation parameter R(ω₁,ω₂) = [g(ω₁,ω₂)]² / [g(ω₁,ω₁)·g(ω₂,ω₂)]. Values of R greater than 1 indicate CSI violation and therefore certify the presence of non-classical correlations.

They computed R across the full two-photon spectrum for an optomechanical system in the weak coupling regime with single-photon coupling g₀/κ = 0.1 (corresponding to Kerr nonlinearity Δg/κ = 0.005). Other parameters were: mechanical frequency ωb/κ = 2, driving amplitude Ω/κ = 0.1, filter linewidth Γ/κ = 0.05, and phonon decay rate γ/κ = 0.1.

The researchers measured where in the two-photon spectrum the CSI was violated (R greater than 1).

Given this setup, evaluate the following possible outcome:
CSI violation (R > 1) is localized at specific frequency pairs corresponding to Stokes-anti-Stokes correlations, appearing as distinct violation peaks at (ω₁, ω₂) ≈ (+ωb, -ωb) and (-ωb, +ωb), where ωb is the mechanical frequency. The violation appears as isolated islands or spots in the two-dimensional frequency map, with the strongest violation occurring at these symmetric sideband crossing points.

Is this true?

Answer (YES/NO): NO